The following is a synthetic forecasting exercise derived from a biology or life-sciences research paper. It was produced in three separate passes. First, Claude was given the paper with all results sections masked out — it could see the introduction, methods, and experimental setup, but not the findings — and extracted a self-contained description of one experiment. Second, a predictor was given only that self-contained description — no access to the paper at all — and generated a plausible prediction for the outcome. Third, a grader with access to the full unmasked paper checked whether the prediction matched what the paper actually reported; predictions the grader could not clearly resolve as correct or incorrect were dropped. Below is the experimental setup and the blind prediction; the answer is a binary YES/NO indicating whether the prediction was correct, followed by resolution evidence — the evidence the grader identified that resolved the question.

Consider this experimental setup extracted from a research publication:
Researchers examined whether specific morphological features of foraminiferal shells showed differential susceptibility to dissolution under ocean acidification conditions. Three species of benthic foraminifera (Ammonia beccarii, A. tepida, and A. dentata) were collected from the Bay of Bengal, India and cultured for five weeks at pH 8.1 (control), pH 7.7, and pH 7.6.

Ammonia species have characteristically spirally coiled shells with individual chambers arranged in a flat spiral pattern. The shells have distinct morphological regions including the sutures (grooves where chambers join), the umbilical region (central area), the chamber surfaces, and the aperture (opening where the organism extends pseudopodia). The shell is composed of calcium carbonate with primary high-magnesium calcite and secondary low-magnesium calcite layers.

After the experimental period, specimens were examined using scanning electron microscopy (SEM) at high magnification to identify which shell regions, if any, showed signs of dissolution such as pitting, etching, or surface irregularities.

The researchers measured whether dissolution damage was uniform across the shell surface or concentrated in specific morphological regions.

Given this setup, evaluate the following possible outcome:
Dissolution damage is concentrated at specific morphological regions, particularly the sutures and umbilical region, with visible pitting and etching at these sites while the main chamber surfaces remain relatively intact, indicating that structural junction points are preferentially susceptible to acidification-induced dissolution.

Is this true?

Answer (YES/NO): NO